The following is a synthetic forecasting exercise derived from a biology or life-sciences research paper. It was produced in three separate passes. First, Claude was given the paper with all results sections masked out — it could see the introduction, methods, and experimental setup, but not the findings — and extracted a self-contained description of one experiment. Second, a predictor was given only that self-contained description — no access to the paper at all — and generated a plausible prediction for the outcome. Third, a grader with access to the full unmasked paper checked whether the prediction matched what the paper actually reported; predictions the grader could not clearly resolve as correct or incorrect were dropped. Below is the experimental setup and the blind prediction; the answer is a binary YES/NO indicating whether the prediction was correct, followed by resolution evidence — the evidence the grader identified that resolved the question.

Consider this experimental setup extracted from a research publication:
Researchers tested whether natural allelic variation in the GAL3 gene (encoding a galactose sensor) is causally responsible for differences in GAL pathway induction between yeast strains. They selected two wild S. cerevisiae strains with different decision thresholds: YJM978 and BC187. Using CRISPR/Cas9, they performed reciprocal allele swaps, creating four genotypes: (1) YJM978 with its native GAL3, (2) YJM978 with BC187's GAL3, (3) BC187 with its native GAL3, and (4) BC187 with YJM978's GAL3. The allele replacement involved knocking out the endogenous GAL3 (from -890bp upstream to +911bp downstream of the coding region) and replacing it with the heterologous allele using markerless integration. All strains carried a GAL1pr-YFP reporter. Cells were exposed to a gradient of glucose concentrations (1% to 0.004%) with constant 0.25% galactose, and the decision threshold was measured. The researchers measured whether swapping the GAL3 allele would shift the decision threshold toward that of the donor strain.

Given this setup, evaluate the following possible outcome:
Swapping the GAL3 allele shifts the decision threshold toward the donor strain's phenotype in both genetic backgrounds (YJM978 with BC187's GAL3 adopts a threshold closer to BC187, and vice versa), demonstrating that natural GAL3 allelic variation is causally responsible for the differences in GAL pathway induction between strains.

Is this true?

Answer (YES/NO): YES